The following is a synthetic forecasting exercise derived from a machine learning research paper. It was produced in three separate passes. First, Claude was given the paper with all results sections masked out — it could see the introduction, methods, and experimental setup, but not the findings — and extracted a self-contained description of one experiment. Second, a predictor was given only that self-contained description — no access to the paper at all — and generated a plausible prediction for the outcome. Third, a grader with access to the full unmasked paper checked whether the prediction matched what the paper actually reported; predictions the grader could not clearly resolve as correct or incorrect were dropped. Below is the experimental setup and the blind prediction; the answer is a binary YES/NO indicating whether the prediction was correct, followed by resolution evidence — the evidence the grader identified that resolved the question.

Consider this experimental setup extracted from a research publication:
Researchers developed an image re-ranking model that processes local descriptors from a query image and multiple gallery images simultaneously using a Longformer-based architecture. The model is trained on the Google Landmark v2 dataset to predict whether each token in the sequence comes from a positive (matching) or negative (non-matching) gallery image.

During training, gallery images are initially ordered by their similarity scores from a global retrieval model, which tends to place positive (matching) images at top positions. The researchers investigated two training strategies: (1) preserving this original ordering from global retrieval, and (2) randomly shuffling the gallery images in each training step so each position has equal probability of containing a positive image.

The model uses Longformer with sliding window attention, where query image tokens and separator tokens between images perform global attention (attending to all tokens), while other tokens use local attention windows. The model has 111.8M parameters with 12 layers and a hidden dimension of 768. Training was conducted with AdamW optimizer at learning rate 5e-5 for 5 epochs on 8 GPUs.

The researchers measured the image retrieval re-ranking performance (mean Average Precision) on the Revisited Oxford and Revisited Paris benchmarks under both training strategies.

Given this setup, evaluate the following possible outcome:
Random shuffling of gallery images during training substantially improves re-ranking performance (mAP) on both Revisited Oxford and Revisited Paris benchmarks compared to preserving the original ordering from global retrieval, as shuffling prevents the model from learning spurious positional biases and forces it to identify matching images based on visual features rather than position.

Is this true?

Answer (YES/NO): NO